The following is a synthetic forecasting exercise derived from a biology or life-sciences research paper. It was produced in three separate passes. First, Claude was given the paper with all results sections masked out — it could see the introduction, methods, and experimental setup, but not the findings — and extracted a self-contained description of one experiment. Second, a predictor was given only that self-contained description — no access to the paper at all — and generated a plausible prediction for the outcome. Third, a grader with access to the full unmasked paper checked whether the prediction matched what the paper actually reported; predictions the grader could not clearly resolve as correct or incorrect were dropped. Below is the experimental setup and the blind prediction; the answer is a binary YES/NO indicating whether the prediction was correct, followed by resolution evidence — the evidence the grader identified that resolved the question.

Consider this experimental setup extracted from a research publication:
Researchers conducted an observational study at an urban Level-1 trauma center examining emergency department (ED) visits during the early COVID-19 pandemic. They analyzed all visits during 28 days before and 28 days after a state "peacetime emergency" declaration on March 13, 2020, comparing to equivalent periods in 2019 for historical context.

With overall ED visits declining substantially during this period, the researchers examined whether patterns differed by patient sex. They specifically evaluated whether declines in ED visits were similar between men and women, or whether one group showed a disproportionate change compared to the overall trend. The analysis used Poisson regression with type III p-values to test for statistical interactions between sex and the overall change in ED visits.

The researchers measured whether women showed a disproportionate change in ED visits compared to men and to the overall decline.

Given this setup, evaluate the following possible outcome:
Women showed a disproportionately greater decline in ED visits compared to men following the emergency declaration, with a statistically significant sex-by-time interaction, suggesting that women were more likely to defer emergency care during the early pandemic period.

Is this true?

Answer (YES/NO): YES